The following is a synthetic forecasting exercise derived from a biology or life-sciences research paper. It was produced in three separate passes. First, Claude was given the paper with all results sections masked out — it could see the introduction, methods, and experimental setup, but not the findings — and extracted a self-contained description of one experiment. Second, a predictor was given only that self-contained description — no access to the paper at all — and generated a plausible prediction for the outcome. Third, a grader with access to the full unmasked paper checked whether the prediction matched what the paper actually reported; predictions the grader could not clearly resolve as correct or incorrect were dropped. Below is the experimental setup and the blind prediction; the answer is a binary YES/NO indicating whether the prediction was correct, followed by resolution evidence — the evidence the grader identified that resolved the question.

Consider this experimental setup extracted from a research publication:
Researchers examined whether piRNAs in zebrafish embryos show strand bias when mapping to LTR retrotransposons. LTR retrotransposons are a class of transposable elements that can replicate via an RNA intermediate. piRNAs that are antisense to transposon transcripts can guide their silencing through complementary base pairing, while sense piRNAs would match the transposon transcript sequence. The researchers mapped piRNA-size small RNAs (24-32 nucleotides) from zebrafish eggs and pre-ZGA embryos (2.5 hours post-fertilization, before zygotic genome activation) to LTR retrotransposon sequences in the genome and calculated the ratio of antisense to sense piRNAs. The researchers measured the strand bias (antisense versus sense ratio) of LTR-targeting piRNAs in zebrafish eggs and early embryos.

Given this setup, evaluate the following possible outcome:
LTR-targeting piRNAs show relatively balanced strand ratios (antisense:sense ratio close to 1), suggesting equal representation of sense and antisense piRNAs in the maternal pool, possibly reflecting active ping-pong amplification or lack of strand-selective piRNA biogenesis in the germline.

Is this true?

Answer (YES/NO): NO